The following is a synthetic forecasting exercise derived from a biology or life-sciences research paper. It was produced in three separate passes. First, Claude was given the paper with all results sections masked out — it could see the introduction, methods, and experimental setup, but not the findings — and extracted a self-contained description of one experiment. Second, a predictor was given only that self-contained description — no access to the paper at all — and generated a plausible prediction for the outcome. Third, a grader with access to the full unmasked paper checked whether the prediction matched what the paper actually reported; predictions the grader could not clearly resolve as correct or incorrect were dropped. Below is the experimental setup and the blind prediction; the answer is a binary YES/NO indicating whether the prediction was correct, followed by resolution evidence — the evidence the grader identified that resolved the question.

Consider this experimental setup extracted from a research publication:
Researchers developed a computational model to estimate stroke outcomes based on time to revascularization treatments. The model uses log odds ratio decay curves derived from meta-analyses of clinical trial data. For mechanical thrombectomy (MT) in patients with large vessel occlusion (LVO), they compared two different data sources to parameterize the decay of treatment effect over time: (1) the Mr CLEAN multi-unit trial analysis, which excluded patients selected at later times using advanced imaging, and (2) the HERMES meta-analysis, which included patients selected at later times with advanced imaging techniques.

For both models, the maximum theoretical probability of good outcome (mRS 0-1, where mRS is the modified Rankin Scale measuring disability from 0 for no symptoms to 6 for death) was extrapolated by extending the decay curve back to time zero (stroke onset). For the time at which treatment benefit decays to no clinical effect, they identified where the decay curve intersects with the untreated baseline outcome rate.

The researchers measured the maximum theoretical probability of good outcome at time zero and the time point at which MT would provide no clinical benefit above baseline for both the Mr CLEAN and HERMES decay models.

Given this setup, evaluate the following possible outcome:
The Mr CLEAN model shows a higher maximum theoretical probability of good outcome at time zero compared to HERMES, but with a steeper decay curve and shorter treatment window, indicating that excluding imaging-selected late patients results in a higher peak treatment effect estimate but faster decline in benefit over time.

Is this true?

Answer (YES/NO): YES